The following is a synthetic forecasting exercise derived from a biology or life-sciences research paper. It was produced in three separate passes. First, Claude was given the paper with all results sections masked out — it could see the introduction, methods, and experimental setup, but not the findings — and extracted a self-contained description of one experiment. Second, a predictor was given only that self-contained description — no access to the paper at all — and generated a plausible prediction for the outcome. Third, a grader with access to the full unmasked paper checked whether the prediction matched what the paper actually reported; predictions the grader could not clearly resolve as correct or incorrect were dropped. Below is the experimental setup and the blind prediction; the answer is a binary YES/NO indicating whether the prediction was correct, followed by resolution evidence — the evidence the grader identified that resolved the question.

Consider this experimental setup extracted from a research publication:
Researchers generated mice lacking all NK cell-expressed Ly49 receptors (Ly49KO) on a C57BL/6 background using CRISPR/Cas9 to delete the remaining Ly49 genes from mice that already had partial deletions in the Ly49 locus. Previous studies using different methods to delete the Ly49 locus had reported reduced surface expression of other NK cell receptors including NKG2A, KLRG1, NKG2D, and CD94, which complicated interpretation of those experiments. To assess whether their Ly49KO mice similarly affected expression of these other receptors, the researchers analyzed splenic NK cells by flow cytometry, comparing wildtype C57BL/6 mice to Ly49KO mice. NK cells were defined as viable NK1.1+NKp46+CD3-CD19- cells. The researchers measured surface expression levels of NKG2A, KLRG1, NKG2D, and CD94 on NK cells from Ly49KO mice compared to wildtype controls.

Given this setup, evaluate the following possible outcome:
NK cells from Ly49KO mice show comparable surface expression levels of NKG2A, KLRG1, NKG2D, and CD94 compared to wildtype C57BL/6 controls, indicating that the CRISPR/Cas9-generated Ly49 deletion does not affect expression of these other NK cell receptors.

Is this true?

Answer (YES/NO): NO